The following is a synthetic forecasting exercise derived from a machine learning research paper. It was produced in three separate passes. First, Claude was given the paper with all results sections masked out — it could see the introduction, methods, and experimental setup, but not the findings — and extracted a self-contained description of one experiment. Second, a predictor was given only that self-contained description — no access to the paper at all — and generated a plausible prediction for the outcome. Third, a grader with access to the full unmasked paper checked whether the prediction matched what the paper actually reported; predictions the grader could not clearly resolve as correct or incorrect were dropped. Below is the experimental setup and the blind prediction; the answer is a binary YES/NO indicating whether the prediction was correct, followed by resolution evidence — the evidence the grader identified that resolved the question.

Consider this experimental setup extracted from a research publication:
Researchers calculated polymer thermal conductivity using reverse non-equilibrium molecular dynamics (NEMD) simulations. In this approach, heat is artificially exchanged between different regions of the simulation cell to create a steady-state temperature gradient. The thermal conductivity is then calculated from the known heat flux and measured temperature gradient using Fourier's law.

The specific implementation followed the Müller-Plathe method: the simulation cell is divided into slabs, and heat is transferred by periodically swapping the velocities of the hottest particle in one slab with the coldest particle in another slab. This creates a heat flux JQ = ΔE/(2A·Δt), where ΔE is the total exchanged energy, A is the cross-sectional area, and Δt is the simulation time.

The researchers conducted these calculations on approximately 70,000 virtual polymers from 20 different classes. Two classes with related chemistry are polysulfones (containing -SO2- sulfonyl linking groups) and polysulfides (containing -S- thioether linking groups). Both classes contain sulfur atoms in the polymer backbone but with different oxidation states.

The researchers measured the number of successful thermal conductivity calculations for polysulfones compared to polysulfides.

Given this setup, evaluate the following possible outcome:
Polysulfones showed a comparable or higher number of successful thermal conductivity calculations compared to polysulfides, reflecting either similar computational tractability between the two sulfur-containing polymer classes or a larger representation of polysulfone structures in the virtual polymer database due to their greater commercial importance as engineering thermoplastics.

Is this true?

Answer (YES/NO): YES